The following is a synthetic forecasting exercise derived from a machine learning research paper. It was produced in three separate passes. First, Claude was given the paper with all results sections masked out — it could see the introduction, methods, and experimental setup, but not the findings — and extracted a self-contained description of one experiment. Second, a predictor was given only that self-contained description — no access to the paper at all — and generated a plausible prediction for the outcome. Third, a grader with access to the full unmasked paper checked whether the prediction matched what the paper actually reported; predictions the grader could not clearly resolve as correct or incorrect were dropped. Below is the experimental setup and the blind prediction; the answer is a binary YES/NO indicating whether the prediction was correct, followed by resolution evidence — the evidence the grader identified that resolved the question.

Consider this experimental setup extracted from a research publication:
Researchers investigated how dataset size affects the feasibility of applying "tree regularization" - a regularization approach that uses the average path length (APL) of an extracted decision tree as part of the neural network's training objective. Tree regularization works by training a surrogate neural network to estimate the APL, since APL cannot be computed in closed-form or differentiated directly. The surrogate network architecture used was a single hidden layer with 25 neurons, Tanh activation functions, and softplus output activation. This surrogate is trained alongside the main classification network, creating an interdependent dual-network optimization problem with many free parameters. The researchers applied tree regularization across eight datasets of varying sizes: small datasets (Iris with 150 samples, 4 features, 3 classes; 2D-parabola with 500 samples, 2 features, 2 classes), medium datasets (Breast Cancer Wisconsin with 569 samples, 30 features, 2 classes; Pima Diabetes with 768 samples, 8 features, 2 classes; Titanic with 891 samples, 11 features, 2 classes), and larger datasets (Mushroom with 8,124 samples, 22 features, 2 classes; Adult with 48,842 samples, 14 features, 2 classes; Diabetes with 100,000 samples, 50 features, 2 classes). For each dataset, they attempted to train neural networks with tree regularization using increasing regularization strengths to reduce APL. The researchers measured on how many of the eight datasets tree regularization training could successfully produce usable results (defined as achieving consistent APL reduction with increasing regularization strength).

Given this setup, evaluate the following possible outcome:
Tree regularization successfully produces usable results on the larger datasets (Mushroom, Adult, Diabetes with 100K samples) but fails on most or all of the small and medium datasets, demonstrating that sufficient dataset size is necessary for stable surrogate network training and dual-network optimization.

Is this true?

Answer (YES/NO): NO